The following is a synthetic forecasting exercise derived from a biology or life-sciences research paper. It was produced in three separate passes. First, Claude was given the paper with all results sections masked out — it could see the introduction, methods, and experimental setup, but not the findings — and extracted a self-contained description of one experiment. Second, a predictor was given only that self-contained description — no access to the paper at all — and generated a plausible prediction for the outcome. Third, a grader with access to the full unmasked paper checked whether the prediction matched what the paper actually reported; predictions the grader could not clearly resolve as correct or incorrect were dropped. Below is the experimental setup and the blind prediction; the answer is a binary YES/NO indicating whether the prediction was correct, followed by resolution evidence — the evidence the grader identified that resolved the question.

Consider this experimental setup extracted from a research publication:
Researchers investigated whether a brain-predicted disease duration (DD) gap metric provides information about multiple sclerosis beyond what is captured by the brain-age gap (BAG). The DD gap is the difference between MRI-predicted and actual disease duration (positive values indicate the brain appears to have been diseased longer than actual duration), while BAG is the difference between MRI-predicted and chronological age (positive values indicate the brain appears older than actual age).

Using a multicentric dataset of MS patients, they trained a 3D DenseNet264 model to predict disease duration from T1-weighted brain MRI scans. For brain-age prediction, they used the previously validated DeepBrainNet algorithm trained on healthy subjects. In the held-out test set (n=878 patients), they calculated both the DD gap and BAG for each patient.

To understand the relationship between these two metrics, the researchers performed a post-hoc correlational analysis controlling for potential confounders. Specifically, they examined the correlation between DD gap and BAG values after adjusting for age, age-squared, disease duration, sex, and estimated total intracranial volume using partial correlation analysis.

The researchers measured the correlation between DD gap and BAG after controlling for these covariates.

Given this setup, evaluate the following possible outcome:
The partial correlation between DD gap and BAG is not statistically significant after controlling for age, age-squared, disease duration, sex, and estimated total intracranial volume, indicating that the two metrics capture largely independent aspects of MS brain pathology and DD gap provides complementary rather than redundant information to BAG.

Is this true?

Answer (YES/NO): YES